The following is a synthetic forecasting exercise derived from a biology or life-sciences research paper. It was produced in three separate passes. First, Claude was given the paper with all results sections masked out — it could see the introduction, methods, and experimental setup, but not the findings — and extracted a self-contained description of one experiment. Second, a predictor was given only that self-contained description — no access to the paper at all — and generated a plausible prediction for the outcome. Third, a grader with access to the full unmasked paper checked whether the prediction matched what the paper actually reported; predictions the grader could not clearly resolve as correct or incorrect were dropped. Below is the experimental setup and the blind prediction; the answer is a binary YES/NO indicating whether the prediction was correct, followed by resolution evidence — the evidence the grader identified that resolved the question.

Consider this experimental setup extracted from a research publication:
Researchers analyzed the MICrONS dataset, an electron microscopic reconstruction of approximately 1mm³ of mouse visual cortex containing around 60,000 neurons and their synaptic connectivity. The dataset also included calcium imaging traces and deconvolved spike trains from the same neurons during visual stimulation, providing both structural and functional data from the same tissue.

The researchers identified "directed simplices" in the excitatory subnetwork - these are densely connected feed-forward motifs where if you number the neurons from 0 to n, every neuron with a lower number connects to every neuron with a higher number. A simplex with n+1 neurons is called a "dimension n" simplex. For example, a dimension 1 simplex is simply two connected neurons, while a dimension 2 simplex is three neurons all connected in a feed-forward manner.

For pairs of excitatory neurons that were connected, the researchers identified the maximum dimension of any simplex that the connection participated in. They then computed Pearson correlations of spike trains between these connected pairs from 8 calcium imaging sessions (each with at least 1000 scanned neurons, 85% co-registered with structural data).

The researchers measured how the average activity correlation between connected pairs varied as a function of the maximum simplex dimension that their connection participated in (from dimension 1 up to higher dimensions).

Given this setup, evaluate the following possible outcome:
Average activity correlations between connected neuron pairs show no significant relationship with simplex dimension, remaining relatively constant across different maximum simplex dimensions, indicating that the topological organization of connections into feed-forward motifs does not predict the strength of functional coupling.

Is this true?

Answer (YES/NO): NO